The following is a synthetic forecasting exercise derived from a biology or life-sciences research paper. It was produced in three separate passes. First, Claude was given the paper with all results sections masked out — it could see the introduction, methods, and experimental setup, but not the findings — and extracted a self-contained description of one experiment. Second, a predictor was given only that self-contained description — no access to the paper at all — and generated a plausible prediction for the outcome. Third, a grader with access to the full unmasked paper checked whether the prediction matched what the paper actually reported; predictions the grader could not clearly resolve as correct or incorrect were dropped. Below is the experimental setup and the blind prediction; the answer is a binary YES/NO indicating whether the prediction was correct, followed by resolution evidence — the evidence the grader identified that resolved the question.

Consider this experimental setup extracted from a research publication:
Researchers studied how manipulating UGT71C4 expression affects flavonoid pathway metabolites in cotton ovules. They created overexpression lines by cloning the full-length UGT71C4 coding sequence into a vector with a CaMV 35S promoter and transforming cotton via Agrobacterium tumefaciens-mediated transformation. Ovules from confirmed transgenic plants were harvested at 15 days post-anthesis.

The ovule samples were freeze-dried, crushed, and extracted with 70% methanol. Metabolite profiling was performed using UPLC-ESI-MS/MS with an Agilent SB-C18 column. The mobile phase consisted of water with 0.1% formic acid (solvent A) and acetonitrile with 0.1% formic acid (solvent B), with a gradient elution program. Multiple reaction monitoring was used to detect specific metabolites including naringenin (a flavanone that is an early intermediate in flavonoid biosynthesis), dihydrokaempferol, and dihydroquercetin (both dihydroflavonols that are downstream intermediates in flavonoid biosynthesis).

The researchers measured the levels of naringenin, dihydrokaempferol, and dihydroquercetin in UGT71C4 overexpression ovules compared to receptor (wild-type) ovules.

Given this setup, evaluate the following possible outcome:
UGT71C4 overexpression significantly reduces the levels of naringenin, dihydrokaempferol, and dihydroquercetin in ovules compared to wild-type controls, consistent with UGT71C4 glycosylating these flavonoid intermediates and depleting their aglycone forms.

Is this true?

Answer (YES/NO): NO